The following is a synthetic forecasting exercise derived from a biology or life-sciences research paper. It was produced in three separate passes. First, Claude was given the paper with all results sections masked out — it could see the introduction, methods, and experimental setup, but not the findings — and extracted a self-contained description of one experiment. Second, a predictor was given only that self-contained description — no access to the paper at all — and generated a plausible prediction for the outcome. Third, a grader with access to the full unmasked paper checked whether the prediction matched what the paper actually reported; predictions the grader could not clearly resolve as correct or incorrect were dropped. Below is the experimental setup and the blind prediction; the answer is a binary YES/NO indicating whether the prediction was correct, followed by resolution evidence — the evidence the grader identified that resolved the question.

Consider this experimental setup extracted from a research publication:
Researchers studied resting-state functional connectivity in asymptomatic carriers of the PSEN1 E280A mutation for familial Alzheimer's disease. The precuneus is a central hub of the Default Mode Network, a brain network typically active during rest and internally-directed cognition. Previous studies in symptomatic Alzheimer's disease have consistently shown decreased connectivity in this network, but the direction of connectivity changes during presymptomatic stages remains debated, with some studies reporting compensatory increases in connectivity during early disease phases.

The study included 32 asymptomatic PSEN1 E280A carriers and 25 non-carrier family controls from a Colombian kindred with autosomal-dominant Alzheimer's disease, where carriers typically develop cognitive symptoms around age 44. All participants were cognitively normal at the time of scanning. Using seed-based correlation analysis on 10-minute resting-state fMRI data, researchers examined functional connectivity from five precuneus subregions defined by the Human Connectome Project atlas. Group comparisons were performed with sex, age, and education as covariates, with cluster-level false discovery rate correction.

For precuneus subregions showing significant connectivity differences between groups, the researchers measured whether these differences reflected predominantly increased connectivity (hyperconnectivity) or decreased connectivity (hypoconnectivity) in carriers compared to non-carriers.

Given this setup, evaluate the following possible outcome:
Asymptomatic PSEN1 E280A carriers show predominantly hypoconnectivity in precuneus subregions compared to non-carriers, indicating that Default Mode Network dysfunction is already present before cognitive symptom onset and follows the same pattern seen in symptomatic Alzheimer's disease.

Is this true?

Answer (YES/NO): NO